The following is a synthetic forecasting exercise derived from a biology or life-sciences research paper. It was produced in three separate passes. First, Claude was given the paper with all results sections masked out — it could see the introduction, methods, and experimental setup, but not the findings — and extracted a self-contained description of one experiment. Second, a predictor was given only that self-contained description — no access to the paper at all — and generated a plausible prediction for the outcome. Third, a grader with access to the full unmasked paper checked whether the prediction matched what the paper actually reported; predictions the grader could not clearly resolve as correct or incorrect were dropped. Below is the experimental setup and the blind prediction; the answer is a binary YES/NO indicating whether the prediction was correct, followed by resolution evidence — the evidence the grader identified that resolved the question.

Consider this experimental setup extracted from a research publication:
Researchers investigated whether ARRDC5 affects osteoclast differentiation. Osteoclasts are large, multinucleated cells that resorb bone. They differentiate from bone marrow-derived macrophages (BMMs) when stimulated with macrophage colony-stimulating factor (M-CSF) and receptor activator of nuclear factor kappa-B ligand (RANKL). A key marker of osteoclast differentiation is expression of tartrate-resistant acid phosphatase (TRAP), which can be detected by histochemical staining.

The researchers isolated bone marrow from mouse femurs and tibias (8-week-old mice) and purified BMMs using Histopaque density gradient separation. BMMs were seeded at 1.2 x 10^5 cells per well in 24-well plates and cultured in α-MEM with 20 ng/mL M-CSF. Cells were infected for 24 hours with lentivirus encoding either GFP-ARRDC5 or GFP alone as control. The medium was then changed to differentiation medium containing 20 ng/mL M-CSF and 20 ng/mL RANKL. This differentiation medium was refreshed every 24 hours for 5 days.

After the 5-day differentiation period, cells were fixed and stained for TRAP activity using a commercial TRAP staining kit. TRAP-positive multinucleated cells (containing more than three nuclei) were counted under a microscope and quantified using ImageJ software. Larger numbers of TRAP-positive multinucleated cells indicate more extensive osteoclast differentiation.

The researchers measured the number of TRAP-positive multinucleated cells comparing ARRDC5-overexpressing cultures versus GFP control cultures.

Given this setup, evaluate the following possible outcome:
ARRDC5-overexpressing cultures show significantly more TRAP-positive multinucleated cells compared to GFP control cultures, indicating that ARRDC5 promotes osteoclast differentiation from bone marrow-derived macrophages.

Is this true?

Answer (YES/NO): YES